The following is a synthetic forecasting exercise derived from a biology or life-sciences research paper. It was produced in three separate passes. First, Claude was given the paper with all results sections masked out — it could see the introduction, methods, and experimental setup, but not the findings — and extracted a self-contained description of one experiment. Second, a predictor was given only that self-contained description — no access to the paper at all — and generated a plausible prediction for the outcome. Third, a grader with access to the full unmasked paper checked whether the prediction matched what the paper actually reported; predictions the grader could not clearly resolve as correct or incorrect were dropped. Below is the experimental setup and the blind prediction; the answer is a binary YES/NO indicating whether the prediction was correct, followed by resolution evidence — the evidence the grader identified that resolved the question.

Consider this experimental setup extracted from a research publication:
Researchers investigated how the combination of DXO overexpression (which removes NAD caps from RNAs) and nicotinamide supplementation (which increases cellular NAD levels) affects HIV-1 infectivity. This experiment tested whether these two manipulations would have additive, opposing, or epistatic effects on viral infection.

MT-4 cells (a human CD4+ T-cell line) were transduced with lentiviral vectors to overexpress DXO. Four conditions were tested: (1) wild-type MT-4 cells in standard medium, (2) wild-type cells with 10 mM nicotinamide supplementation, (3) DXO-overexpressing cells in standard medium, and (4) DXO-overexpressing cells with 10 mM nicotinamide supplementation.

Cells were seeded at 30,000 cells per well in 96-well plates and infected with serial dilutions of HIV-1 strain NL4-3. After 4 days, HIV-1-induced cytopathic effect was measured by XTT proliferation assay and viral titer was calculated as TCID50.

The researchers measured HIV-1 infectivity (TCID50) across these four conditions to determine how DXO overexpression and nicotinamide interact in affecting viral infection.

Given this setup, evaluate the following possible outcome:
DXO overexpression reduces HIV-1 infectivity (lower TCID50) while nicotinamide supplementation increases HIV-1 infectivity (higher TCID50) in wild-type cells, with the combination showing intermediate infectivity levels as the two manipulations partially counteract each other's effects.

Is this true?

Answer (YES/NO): NO